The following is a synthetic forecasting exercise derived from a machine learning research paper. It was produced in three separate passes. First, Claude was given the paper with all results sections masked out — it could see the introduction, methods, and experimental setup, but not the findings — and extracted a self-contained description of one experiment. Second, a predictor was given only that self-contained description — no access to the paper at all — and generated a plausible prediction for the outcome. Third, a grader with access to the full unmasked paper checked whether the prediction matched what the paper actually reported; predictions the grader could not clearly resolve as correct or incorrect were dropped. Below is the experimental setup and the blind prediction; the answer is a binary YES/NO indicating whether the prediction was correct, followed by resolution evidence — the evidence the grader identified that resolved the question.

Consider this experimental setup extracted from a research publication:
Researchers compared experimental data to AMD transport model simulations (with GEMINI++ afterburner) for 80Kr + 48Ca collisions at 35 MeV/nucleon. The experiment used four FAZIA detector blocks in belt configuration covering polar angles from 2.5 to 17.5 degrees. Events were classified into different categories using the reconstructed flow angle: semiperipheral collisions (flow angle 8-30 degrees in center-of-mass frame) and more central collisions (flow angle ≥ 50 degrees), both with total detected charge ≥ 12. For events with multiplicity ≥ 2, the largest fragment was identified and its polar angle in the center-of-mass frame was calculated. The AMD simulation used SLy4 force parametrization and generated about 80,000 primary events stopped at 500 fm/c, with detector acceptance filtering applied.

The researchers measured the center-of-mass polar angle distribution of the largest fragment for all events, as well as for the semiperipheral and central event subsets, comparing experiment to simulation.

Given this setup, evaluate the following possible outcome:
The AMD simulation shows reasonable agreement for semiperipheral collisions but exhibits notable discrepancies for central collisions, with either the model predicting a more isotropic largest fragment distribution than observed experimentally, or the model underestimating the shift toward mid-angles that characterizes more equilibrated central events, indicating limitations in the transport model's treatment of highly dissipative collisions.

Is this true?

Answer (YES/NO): NO